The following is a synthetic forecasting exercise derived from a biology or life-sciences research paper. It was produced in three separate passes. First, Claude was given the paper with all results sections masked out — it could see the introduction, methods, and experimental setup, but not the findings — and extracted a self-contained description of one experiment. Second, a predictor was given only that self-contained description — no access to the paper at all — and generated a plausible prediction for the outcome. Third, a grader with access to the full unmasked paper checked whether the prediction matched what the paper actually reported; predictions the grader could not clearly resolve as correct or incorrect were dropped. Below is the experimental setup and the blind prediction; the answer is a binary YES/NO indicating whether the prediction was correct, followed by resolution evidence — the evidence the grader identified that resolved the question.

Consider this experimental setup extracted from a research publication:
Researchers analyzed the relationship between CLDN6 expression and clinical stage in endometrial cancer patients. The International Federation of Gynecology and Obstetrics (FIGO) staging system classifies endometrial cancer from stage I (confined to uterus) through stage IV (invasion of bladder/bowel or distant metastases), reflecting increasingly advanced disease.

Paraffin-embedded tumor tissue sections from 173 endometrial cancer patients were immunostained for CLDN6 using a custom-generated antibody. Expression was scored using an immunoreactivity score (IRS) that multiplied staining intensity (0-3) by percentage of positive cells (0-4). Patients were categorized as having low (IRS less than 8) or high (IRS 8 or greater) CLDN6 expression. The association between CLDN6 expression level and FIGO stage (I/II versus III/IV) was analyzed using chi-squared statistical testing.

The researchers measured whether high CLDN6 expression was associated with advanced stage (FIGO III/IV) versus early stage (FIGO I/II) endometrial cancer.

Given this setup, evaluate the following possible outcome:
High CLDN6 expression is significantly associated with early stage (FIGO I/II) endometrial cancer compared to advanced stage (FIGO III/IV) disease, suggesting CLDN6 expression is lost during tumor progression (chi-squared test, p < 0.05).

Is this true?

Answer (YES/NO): NO